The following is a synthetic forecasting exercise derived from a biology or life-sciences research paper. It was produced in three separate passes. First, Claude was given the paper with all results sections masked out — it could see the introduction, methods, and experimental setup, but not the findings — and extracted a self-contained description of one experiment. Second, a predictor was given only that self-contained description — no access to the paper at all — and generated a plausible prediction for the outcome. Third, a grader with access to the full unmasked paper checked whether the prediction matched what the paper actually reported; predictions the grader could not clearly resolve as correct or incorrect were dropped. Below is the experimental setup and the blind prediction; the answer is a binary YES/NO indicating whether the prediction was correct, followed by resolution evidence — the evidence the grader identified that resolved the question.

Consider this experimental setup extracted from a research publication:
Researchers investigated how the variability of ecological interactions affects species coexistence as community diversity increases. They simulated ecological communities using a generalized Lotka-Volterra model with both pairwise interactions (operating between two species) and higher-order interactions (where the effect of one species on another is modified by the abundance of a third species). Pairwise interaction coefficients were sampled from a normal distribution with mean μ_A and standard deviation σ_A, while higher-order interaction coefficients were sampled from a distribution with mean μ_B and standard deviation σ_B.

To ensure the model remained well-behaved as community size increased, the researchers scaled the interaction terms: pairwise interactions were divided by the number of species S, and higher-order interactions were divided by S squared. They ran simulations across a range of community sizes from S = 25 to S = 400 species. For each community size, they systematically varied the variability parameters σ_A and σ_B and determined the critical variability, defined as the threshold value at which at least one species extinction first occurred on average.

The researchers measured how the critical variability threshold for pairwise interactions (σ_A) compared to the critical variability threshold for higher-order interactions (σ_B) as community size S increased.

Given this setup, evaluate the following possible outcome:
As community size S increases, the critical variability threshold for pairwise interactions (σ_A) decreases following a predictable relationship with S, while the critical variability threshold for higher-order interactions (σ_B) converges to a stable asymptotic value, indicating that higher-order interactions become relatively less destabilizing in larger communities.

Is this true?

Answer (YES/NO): NO